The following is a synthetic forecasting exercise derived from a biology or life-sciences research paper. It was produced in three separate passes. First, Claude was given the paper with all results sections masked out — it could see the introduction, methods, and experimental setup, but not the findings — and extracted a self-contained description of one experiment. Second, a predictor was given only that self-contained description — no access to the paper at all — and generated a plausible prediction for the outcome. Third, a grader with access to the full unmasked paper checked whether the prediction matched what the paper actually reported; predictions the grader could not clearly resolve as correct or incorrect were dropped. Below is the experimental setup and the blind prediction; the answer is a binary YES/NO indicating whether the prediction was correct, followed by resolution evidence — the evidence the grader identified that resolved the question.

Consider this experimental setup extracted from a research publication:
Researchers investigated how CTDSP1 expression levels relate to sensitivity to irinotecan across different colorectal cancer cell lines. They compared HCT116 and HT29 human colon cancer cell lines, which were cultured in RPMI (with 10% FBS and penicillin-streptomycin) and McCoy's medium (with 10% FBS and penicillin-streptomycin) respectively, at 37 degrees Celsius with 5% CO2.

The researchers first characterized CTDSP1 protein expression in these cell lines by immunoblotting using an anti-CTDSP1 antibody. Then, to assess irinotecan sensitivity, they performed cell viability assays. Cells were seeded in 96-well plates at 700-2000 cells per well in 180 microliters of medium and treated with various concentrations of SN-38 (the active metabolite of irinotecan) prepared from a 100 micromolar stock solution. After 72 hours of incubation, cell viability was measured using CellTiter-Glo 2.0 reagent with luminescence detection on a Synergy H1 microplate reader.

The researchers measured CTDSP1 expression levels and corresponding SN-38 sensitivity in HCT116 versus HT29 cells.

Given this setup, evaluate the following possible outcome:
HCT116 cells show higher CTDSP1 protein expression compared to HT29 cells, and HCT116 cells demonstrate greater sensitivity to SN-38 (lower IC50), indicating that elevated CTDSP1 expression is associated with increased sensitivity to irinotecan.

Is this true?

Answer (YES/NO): YES